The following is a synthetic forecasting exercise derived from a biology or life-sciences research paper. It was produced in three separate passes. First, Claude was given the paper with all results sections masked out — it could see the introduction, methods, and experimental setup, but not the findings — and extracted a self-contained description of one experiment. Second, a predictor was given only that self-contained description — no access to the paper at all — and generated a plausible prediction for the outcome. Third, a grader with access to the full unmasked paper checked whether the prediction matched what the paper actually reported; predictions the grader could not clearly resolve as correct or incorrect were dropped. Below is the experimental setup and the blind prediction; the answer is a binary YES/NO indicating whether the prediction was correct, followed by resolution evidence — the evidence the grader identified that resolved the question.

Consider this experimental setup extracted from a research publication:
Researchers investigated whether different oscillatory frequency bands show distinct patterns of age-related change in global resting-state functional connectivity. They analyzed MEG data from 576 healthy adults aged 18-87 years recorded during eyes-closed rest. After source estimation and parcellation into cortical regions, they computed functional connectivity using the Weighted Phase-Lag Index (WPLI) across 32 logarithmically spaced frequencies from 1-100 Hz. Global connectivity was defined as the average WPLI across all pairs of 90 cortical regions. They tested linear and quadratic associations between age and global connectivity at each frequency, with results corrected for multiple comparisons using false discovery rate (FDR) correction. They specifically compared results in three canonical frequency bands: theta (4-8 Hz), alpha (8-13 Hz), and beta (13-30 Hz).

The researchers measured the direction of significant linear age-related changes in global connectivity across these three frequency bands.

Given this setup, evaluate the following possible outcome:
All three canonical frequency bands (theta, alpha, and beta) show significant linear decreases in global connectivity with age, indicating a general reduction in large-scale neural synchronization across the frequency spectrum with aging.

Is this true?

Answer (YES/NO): NO